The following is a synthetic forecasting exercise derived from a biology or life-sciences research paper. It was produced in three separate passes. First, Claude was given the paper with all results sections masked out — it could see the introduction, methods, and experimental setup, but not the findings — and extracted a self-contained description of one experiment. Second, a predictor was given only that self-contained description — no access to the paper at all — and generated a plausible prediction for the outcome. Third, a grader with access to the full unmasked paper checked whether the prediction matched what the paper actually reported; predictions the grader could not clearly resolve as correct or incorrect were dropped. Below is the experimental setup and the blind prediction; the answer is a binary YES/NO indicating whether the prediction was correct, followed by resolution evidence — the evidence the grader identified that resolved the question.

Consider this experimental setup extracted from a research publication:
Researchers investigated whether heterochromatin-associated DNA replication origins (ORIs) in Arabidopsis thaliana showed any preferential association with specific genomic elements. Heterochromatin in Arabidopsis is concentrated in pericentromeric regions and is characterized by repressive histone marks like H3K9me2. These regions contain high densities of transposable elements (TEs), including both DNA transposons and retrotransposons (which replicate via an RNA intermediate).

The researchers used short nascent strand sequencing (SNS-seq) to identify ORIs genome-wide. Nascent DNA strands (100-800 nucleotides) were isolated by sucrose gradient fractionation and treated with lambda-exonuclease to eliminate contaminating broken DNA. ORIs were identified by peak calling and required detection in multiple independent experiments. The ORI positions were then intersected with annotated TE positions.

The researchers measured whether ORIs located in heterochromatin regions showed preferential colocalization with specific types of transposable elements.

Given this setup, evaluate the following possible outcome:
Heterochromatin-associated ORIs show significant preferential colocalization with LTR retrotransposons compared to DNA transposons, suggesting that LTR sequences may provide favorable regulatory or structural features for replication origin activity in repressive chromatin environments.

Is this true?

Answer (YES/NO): YES